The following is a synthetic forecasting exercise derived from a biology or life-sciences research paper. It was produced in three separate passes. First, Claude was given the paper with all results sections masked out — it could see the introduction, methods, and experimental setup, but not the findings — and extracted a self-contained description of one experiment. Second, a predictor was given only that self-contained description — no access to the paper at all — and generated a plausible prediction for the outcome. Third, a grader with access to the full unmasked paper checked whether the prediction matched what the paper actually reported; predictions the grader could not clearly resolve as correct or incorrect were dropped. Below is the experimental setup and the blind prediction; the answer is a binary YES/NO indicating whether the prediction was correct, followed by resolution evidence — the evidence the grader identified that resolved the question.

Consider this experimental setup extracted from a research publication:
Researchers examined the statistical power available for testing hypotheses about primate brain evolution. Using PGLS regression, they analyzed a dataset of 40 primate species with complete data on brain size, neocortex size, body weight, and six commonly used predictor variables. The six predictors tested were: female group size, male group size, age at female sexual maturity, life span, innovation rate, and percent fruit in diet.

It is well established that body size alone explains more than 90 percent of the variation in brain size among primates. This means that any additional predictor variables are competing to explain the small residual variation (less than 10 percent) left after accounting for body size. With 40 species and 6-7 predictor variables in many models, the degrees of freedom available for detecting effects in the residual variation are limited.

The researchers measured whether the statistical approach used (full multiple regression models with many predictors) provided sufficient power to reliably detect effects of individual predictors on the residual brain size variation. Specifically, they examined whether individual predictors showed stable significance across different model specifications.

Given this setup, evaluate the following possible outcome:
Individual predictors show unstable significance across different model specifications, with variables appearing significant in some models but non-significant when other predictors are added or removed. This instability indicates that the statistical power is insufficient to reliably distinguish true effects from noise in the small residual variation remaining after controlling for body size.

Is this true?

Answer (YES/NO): YES